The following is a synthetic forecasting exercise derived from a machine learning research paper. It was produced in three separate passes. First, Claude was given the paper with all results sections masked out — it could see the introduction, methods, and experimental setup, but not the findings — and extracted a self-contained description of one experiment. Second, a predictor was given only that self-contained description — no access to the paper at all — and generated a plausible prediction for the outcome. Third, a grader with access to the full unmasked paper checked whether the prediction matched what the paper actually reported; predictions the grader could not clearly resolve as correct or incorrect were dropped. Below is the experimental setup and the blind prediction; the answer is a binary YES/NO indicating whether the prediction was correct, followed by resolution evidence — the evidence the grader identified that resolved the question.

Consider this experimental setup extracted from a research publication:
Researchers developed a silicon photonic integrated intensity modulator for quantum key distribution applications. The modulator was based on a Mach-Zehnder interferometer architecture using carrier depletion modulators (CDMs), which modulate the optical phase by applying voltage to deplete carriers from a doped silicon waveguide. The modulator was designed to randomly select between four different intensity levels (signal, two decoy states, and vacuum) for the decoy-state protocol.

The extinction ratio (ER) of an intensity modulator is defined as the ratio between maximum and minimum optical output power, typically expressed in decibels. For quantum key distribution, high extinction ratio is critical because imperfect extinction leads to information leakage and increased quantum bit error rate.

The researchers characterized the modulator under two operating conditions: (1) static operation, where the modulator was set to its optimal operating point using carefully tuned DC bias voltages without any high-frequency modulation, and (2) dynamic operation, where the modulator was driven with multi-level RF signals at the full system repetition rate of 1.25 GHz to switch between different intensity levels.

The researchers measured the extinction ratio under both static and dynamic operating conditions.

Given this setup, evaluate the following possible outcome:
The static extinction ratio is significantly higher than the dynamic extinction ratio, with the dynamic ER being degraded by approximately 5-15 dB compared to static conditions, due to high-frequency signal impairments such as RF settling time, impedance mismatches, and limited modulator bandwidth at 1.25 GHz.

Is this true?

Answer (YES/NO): YES